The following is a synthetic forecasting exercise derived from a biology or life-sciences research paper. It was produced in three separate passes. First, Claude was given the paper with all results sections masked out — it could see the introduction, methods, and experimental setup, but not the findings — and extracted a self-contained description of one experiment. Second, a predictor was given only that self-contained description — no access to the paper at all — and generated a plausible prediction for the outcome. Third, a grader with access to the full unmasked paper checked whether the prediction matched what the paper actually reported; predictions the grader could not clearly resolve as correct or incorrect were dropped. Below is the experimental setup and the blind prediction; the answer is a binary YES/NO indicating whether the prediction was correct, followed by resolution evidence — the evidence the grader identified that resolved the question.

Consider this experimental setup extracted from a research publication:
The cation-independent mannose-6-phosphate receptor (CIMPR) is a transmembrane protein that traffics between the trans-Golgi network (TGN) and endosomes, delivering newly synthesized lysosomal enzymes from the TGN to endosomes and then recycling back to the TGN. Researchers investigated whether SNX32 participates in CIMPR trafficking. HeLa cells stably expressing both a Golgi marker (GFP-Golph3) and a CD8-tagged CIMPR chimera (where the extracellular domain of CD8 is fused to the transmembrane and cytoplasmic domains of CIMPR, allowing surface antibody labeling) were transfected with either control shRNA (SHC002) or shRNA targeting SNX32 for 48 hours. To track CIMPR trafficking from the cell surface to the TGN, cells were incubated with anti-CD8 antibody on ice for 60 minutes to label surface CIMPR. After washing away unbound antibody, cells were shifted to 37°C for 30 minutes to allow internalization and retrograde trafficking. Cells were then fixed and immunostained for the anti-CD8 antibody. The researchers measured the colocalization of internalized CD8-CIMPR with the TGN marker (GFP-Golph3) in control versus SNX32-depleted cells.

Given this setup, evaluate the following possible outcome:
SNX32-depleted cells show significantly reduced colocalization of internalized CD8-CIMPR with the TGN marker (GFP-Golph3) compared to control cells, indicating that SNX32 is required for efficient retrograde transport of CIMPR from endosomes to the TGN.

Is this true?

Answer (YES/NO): YES